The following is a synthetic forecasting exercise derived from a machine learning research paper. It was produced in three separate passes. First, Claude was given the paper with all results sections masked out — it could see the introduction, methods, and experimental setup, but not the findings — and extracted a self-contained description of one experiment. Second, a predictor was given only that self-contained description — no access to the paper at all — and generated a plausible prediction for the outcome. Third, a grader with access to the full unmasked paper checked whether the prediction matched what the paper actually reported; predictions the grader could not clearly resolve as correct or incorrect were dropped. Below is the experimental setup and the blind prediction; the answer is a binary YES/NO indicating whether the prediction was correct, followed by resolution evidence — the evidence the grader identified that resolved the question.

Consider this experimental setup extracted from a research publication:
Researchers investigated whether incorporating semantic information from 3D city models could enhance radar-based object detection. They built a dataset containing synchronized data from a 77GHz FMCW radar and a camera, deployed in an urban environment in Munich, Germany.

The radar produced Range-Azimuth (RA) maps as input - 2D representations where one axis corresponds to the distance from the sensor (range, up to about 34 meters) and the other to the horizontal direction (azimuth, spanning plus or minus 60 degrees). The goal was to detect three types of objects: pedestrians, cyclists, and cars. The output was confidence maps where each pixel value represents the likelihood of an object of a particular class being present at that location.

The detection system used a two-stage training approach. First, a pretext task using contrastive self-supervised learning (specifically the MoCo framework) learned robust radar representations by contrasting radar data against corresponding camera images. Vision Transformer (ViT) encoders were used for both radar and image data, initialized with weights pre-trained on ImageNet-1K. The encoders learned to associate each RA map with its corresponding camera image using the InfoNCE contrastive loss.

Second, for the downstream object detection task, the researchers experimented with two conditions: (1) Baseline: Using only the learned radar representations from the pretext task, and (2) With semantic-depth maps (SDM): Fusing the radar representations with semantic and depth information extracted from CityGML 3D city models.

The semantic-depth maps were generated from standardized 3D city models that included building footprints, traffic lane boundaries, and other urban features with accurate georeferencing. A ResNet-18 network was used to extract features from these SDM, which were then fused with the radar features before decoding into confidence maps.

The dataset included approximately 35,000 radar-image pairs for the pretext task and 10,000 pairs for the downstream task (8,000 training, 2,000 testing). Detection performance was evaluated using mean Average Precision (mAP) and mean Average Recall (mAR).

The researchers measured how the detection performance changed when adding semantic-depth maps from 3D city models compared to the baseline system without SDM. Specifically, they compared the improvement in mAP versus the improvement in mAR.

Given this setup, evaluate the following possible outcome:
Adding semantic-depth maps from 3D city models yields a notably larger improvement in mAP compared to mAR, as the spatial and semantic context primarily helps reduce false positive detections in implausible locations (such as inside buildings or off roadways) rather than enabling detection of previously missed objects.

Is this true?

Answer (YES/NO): YES